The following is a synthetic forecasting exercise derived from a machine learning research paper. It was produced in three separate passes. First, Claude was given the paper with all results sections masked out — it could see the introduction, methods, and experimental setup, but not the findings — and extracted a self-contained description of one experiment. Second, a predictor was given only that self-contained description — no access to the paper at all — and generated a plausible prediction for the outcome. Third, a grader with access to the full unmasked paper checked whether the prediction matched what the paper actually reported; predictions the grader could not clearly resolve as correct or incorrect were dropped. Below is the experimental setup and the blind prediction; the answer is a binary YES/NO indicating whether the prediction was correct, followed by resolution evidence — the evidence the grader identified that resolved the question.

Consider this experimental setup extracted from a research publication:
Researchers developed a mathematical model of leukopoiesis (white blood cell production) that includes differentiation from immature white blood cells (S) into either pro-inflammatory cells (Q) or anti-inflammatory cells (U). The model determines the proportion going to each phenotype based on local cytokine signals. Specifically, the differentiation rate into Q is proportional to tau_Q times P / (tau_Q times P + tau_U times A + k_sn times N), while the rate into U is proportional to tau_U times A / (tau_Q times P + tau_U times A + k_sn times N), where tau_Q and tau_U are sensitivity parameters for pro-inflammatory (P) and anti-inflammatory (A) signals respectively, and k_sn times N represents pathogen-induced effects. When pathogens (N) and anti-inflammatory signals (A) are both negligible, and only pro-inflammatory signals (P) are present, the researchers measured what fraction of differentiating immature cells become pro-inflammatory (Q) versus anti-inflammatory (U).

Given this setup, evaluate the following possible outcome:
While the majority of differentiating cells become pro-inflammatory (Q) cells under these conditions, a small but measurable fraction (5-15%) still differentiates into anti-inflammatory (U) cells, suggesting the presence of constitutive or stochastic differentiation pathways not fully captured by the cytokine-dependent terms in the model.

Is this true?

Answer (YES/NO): NO